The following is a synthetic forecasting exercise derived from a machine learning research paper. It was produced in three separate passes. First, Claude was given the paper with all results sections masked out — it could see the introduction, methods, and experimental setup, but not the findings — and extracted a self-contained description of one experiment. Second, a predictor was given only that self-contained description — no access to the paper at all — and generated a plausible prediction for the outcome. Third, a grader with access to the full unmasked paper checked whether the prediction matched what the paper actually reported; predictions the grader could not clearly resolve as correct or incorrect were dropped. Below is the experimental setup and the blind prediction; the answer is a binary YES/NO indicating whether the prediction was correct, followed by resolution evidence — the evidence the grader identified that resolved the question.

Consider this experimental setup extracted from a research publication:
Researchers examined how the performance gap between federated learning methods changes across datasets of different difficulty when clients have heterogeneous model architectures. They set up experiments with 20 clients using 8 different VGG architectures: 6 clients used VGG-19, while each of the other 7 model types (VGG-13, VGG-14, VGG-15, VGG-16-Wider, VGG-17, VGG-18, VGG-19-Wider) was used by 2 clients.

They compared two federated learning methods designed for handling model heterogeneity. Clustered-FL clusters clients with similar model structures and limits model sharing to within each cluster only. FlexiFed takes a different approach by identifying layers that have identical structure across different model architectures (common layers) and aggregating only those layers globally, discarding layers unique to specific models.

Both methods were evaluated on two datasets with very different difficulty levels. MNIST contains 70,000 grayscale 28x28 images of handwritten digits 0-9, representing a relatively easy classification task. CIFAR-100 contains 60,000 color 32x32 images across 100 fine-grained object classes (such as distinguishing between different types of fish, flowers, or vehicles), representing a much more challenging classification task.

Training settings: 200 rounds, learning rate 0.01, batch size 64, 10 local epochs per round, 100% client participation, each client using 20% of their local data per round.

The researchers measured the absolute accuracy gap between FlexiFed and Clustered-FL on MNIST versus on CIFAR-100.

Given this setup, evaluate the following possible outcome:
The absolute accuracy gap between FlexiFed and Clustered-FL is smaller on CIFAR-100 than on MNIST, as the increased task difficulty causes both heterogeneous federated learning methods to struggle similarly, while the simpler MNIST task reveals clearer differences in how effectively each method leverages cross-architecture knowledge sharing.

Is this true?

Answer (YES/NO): NO